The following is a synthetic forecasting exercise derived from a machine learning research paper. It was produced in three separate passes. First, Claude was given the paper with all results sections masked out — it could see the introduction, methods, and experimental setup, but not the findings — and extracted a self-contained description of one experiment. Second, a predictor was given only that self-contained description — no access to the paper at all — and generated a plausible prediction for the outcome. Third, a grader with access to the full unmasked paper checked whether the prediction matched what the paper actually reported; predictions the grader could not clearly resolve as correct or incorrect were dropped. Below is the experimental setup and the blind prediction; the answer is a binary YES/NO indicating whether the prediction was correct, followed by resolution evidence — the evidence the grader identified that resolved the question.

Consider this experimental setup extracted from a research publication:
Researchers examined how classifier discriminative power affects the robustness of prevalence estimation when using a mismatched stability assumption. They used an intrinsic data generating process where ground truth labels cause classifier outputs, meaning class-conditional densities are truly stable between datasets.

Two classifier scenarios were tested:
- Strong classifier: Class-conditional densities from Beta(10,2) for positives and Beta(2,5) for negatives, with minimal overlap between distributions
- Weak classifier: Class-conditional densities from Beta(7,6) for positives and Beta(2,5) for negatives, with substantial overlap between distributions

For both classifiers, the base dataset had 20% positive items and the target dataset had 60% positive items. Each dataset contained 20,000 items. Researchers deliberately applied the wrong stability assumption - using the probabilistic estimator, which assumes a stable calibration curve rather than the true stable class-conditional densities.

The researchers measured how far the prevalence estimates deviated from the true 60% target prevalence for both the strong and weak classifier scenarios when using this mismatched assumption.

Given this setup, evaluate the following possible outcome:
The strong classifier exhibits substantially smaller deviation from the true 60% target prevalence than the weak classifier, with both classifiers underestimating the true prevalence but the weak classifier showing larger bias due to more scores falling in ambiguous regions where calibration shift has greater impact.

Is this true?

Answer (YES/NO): YES